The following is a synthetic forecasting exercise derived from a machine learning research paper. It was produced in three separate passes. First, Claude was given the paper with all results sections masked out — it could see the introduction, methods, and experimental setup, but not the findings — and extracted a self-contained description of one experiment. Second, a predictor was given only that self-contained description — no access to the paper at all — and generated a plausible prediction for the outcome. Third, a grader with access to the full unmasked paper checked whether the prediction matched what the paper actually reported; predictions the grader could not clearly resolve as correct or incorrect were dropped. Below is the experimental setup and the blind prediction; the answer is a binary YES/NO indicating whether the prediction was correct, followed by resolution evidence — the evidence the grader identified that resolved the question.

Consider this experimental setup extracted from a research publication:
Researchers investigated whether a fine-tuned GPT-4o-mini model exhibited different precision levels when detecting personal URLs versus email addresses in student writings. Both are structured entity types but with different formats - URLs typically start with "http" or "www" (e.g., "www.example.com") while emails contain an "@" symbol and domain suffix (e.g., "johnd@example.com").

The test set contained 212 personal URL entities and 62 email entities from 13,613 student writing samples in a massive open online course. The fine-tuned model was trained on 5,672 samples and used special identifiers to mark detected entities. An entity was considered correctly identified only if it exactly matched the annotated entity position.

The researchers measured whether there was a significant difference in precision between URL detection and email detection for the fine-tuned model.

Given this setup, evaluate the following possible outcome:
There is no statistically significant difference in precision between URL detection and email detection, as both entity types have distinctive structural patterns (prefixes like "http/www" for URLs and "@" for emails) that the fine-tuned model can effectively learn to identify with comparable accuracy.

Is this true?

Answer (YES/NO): NO